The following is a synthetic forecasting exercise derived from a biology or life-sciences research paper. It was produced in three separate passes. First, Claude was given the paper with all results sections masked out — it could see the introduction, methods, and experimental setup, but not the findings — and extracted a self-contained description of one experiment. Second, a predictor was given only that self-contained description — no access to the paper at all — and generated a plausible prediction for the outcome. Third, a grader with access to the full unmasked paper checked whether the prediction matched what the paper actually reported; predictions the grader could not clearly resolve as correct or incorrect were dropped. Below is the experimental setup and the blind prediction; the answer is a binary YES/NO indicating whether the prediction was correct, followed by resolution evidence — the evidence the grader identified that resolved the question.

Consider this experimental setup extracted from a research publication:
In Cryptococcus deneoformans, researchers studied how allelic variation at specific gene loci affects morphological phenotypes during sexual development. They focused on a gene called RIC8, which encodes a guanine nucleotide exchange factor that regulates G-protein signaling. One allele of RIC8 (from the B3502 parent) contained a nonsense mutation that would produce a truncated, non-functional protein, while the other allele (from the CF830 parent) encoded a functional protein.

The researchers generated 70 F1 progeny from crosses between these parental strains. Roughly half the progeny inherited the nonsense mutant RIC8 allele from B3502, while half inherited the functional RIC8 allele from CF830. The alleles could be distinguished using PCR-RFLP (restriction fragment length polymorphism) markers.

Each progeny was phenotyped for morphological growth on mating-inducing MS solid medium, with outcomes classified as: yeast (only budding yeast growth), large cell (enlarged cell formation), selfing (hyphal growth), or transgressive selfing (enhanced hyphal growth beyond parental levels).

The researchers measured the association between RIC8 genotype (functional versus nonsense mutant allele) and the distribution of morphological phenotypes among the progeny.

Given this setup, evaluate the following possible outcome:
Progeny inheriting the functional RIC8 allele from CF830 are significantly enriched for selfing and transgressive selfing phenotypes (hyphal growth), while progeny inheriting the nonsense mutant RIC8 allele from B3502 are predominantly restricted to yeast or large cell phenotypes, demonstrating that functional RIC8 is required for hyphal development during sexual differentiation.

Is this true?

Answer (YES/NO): NO